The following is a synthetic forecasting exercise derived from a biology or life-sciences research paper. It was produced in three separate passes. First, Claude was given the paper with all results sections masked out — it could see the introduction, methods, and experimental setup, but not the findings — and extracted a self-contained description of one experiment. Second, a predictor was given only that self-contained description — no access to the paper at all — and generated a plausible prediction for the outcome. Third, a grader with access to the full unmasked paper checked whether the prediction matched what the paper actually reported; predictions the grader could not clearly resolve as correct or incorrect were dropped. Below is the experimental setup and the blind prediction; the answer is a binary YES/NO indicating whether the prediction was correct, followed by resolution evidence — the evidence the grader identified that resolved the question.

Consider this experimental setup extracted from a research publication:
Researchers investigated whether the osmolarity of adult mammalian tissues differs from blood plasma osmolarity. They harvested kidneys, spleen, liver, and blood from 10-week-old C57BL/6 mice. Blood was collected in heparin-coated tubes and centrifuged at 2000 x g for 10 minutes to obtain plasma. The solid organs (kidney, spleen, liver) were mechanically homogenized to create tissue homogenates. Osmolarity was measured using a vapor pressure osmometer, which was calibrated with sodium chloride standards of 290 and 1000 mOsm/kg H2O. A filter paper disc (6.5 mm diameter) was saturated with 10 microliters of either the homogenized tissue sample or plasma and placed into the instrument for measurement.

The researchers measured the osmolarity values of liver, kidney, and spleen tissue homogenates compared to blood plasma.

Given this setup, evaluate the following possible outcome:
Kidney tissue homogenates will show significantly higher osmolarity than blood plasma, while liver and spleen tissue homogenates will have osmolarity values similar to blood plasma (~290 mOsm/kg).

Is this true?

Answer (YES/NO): NO